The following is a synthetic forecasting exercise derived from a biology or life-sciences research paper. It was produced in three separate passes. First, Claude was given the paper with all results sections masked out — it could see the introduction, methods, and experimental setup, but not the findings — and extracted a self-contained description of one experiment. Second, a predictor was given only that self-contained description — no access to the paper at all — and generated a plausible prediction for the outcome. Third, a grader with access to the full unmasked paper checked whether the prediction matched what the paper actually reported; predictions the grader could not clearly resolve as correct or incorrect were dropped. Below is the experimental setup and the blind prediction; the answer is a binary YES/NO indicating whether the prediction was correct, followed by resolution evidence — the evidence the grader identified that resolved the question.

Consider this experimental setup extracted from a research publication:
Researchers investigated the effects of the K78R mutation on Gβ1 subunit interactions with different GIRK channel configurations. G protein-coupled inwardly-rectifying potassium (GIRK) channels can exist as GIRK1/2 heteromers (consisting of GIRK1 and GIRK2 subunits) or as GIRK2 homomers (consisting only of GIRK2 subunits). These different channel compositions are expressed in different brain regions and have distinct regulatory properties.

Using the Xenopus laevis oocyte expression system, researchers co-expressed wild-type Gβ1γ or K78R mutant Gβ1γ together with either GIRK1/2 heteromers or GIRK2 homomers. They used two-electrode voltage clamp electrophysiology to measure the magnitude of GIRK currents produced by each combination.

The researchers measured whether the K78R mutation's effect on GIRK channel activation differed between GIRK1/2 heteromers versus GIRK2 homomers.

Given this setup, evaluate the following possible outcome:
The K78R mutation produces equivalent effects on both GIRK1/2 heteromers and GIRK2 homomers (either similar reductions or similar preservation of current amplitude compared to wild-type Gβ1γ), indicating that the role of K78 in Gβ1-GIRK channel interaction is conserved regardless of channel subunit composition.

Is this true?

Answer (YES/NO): NO